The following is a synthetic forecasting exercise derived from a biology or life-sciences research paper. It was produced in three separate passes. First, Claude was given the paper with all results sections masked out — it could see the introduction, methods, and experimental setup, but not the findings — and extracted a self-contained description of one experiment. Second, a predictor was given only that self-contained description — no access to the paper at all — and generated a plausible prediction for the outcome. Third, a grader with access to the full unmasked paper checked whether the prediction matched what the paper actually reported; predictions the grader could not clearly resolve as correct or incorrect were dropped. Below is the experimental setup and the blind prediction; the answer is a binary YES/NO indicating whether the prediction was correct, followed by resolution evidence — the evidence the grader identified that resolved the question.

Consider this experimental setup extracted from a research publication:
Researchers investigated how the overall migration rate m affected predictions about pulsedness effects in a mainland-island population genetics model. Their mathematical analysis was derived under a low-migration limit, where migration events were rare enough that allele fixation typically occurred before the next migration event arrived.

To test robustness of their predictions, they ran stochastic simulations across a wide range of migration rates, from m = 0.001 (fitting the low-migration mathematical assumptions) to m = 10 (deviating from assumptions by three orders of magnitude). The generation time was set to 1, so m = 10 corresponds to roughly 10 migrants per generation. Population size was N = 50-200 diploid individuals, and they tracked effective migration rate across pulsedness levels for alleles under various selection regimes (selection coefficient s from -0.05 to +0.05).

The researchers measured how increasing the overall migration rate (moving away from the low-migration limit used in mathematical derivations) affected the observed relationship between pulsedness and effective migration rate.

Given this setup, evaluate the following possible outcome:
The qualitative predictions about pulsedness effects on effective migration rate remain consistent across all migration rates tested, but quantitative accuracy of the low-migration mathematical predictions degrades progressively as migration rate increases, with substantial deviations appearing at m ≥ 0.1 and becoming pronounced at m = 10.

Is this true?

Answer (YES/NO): NO